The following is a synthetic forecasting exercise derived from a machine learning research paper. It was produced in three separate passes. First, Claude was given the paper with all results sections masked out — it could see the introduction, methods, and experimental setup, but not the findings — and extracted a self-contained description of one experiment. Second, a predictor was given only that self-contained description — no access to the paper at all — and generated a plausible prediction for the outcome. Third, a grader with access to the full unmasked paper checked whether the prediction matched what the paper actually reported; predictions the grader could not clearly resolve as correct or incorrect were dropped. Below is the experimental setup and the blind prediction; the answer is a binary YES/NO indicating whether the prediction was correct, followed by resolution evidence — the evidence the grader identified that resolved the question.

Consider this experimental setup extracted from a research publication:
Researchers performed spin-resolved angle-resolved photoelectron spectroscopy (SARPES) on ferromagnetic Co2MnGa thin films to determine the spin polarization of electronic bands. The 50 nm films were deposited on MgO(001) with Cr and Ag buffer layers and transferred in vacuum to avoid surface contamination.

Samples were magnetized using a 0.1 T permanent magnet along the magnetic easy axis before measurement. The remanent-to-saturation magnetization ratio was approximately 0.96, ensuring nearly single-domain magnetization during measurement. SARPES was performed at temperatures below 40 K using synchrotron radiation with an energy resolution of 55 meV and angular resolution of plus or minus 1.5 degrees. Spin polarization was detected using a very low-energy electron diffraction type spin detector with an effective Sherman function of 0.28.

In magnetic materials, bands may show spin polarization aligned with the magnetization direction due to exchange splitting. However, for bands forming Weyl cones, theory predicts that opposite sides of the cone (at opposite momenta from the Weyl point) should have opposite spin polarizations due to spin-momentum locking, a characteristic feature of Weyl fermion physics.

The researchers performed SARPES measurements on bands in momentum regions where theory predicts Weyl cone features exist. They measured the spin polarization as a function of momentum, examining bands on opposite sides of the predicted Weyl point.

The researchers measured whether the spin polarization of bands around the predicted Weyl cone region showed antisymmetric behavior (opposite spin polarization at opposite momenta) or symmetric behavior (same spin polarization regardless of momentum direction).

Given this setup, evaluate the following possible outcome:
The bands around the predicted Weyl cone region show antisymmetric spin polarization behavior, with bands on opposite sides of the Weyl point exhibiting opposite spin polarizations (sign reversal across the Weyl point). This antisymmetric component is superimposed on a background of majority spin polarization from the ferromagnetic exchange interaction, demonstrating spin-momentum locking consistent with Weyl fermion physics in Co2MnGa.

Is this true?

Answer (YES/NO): NO